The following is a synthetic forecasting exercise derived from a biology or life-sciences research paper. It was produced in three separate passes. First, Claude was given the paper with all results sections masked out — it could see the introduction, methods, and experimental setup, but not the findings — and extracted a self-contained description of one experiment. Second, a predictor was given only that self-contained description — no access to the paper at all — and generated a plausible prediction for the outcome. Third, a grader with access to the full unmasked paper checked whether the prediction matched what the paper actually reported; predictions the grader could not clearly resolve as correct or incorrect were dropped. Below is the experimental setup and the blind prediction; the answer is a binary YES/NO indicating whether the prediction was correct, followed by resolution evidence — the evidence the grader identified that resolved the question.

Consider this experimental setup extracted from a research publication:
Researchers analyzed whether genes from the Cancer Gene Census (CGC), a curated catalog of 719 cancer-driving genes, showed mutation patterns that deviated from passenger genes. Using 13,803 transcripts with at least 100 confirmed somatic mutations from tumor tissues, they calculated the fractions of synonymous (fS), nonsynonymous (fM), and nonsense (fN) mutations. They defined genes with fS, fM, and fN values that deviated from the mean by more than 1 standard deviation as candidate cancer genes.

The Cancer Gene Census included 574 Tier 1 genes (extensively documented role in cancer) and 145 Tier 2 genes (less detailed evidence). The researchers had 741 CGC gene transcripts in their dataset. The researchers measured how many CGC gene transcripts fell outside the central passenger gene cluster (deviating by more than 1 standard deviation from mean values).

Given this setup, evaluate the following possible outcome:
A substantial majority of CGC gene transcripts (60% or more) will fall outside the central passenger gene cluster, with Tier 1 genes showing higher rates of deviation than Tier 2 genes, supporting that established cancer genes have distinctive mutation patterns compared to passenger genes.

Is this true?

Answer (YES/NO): NO